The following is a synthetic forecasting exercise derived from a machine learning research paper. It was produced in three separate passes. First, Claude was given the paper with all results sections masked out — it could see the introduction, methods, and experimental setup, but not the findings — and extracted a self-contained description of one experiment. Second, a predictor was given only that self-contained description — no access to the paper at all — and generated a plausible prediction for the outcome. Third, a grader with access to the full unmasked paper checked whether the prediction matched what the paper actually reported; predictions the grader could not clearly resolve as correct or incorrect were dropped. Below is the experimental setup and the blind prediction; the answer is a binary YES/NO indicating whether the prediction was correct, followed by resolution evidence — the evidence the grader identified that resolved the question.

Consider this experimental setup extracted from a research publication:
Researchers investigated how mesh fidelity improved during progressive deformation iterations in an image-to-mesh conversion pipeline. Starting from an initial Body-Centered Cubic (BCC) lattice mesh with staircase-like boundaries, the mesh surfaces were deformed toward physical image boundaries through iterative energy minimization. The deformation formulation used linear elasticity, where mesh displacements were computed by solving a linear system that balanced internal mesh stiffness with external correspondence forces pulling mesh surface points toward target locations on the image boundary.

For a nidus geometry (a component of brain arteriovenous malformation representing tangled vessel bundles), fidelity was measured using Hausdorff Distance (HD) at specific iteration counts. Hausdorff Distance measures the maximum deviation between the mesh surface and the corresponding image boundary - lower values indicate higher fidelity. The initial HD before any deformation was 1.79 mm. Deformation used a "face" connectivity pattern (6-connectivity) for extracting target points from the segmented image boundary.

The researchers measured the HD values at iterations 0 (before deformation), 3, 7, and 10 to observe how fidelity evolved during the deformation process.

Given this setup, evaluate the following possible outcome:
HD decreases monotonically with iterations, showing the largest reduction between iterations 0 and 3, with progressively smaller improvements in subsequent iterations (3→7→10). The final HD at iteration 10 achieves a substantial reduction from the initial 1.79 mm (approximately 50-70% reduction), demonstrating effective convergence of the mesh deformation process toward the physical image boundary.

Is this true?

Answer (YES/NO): NO